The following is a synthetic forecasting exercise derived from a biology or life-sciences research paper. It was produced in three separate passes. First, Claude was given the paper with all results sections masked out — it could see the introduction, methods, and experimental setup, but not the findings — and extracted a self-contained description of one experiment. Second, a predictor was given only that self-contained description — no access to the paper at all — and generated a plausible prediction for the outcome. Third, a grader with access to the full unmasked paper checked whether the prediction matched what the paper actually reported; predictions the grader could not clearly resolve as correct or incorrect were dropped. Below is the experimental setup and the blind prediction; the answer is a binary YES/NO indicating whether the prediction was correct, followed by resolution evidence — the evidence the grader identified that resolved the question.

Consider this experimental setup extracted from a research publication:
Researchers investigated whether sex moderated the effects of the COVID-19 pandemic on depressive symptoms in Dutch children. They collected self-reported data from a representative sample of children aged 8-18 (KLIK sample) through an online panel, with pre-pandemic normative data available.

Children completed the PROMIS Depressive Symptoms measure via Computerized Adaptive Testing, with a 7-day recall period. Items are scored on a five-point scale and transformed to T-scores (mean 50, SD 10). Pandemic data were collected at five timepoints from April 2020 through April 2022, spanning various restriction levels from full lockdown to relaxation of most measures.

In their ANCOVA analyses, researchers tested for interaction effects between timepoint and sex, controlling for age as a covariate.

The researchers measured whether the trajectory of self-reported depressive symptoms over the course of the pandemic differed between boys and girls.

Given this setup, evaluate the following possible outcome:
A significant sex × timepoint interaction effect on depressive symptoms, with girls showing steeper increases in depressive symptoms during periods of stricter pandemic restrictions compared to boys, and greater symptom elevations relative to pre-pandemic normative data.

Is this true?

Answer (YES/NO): NO